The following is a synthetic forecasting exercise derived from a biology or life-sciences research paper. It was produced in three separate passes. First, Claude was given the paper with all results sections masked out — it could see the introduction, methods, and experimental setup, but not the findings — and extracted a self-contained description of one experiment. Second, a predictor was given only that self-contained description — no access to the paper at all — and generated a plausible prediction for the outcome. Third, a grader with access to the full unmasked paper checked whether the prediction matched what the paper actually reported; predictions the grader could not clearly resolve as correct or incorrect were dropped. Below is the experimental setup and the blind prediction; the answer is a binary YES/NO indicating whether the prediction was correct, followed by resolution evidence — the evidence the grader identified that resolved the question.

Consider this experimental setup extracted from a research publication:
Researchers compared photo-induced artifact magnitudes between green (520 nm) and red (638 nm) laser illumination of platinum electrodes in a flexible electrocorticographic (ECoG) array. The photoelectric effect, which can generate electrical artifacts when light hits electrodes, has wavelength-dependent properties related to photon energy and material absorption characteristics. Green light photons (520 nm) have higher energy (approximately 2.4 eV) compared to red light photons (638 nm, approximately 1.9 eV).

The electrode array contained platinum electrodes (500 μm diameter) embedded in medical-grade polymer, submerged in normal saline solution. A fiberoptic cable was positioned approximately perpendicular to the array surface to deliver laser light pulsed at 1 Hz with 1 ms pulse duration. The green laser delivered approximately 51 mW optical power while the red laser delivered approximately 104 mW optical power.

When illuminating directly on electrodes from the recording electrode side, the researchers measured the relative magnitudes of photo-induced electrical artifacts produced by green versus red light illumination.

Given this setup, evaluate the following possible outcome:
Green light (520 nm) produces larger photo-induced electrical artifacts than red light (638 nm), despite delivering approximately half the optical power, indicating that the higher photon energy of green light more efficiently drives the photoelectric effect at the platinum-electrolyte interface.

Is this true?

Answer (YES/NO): NO